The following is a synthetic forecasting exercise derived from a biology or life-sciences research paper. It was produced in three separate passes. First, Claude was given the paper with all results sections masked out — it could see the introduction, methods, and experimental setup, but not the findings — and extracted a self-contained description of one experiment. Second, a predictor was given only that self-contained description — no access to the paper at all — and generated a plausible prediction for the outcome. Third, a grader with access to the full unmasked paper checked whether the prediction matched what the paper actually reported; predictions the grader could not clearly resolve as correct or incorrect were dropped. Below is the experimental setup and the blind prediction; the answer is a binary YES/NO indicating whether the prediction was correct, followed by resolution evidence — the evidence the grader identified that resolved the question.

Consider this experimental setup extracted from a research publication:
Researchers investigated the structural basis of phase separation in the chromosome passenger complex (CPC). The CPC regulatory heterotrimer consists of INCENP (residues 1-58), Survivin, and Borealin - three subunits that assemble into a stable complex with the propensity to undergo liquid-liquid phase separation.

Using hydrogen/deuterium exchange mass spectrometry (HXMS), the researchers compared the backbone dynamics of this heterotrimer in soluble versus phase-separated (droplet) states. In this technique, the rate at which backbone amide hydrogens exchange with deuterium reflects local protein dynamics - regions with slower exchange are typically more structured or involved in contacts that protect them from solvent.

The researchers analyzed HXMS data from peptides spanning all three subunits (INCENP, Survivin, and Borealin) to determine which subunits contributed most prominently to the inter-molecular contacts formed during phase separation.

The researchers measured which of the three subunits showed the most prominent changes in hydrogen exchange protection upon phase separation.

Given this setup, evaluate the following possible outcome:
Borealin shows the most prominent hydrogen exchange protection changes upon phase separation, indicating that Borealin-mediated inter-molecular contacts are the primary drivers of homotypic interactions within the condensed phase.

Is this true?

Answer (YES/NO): NO